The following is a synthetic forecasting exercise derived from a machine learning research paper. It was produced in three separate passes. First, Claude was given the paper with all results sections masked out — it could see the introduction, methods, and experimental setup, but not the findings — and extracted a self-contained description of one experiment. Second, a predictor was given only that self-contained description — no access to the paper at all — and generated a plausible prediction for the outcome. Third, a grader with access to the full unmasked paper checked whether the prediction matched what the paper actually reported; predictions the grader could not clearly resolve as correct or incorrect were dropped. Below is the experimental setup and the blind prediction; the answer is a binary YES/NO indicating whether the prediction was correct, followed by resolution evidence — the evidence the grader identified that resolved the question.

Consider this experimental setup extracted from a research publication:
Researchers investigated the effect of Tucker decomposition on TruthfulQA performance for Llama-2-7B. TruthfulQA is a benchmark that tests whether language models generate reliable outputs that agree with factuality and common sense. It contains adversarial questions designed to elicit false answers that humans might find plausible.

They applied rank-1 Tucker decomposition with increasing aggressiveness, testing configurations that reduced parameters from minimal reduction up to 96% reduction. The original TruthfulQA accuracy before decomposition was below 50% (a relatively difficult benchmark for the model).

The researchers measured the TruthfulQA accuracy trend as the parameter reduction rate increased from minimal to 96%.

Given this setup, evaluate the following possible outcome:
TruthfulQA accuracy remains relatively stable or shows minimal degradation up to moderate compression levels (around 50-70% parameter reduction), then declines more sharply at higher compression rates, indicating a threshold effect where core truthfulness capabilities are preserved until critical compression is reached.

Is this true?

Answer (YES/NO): NO